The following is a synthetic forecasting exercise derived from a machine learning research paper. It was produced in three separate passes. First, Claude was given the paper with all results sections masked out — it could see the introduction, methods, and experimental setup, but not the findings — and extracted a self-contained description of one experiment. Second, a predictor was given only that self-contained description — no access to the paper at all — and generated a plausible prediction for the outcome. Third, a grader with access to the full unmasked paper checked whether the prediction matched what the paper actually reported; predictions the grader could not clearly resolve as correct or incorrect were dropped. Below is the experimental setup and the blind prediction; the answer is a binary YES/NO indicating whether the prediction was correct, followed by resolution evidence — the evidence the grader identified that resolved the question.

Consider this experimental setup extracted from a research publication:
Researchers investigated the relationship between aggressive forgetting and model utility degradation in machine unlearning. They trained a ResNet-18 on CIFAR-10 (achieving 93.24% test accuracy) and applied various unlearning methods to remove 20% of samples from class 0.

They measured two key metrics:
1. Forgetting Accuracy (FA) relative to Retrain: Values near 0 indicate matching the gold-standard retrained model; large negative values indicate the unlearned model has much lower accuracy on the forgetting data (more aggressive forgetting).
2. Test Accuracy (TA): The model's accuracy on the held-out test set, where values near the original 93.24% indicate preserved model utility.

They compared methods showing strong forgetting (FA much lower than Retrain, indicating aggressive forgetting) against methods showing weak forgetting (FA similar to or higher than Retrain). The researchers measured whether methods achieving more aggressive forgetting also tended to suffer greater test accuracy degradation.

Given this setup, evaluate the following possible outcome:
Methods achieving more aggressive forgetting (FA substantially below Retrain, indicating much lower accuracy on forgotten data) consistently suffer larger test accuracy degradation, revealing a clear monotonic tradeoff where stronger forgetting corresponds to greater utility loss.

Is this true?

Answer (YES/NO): NO